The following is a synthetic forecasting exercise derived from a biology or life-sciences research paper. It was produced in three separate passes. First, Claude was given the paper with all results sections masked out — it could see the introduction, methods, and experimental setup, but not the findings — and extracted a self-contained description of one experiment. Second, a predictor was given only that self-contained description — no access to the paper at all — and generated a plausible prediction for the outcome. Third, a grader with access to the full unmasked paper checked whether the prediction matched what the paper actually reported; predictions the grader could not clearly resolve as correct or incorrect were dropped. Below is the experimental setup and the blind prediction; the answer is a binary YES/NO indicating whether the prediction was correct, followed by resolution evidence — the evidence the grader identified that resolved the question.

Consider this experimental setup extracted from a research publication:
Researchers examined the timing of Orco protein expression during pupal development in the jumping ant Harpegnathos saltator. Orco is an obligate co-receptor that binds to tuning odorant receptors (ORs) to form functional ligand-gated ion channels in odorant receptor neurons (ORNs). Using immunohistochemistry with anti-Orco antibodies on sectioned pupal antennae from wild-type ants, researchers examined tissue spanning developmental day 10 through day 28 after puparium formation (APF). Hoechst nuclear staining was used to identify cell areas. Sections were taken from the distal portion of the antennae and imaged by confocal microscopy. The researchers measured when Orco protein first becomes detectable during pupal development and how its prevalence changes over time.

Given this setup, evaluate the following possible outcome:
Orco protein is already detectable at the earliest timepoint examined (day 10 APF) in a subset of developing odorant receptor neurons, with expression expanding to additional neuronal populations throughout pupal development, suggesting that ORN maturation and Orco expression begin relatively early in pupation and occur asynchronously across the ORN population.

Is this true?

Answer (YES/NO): NO